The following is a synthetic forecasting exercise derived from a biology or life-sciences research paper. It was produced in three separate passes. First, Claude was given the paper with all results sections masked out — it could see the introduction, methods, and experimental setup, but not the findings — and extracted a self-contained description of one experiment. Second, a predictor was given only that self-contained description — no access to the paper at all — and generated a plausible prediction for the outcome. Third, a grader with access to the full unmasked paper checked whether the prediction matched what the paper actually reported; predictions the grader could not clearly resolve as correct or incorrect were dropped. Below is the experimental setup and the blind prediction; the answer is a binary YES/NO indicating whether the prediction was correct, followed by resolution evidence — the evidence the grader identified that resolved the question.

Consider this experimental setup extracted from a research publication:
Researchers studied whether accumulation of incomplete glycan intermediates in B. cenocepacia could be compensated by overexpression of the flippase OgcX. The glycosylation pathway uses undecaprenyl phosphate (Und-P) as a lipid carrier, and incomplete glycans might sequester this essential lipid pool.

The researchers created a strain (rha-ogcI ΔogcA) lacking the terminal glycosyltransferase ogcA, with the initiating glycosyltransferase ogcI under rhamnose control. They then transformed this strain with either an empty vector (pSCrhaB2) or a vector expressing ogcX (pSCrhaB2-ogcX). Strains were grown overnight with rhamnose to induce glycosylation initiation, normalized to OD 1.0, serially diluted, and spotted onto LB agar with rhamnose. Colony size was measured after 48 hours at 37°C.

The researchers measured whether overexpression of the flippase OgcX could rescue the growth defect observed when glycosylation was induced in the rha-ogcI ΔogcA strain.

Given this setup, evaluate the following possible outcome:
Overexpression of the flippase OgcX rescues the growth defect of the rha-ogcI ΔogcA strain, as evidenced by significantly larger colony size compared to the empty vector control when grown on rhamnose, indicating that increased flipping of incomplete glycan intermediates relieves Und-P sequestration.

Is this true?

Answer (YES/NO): YES